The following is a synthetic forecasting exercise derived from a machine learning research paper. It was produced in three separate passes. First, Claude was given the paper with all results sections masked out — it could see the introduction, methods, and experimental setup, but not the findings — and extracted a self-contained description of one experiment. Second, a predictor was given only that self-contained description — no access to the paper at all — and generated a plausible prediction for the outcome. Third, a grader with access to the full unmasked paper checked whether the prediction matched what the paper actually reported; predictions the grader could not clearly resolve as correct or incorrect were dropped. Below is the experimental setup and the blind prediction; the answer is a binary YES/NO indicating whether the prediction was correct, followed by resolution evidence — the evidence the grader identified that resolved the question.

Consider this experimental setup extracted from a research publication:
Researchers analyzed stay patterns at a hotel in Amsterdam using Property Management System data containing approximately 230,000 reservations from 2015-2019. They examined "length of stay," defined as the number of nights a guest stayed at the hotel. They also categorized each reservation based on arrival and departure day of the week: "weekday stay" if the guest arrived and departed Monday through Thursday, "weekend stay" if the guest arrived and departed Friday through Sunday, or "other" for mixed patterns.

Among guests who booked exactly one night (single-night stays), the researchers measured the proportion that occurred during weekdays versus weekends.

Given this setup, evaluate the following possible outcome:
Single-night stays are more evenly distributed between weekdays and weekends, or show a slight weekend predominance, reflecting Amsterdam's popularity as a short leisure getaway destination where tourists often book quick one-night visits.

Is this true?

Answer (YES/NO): NO